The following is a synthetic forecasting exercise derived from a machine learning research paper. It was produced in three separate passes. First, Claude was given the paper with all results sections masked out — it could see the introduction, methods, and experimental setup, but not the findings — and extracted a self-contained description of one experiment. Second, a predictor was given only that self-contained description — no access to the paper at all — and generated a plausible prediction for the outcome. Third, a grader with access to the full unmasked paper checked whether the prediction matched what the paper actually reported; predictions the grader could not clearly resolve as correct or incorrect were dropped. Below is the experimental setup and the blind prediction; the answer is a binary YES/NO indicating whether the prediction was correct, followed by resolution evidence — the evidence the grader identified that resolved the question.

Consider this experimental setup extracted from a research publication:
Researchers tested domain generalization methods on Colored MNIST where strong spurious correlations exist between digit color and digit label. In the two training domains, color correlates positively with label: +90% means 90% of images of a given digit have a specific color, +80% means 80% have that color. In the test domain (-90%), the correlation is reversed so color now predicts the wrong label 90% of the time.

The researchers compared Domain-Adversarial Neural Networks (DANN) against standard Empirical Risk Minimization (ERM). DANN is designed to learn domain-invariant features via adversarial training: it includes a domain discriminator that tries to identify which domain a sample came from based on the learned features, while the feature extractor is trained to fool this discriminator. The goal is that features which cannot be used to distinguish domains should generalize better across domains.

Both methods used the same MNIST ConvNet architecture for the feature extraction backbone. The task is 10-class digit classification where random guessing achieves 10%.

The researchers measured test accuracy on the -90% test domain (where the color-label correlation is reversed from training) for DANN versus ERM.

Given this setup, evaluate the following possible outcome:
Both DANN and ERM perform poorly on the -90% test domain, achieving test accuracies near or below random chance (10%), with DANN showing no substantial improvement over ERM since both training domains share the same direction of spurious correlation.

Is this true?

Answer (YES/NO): YES